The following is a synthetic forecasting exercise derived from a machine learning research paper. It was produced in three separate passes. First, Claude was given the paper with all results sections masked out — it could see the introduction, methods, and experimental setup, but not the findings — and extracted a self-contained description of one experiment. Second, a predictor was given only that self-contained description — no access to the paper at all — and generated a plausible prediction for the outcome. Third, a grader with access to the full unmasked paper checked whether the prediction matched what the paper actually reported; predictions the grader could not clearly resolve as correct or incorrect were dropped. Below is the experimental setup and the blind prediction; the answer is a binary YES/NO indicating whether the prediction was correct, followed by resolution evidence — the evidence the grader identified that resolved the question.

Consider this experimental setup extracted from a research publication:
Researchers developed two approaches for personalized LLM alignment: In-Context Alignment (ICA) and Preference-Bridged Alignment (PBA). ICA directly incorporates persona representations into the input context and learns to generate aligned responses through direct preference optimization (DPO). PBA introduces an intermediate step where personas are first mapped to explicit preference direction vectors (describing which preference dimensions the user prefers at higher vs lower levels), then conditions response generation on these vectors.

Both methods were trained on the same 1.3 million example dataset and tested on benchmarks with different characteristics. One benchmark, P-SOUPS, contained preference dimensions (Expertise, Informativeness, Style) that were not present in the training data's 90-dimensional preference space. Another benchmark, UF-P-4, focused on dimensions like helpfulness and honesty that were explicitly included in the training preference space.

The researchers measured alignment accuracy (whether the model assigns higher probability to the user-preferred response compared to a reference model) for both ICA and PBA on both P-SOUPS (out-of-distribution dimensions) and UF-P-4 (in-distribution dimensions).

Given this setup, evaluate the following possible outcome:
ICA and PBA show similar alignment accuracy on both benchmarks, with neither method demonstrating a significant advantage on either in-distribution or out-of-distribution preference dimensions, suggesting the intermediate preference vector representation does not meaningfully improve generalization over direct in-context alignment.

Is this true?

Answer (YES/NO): NO